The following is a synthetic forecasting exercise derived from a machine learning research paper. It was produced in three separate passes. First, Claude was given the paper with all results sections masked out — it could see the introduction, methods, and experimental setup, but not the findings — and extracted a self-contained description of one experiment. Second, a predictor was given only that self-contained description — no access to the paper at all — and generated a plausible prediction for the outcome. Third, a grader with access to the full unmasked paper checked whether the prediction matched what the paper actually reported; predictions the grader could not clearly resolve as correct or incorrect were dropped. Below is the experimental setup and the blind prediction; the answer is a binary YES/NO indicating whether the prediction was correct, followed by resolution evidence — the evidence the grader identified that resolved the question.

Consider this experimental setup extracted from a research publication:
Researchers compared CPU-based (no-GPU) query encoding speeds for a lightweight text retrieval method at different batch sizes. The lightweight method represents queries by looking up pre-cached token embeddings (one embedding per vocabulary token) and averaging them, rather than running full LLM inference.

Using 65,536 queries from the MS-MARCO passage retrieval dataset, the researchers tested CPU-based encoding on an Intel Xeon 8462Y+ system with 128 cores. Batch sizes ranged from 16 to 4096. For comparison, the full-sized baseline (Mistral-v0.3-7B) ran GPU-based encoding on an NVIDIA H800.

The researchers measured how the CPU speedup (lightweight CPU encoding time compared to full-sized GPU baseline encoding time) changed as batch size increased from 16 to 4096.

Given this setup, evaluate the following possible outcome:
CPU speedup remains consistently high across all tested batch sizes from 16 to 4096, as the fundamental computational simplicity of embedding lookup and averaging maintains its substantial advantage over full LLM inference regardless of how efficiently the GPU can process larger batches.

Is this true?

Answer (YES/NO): NO